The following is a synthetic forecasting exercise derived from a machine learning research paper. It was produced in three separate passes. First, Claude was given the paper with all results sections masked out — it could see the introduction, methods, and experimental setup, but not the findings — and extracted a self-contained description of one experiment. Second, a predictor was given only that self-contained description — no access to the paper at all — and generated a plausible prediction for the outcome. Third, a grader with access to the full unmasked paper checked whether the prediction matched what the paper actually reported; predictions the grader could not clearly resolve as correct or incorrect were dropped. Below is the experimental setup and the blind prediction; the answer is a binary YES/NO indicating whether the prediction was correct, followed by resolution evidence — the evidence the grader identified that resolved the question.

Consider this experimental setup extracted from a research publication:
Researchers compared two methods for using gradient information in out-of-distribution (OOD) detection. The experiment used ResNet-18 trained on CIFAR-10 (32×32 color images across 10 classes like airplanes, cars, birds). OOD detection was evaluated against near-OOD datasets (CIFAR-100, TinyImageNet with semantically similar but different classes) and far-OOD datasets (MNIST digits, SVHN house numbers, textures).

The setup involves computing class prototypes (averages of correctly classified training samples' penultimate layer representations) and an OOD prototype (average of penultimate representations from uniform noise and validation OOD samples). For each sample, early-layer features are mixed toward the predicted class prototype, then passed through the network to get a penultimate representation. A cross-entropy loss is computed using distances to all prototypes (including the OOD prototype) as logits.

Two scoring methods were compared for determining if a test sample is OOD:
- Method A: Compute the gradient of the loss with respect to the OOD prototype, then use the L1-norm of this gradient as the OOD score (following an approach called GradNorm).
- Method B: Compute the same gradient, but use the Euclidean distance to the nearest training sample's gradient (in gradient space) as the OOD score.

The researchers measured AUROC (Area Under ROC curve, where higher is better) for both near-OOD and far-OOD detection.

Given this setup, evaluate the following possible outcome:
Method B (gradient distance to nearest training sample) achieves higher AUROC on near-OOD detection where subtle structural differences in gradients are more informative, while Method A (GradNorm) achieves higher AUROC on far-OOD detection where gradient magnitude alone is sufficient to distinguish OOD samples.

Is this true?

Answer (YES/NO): NO